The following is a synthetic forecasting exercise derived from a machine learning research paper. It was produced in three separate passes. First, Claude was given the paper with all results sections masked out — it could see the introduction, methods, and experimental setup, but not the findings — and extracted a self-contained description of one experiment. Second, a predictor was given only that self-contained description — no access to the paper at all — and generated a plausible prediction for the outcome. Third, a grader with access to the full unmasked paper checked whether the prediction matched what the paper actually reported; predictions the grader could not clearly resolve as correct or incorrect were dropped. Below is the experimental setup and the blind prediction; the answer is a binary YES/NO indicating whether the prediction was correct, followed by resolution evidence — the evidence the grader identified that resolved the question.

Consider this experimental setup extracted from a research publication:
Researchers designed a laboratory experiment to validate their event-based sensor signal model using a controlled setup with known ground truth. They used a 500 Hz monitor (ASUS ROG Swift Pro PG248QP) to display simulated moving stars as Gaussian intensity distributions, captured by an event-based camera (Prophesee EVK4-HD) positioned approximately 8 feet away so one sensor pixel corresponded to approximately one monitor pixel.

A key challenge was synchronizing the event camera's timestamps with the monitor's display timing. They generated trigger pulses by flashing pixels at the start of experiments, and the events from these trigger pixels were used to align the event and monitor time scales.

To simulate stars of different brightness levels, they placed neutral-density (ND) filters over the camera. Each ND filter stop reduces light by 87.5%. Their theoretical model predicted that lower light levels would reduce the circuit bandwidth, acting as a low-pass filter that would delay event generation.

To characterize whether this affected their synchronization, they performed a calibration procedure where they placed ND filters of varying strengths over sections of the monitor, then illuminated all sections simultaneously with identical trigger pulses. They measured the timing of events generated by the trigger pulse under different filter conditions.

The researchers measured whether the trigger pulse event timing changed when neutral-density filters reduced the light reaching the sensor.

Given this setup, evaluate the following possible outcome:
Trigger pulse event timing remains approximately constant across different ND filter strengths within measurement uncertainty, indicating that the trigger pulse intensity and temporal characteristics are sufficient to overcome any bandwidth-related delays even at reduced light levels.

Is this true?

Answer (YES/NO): NO